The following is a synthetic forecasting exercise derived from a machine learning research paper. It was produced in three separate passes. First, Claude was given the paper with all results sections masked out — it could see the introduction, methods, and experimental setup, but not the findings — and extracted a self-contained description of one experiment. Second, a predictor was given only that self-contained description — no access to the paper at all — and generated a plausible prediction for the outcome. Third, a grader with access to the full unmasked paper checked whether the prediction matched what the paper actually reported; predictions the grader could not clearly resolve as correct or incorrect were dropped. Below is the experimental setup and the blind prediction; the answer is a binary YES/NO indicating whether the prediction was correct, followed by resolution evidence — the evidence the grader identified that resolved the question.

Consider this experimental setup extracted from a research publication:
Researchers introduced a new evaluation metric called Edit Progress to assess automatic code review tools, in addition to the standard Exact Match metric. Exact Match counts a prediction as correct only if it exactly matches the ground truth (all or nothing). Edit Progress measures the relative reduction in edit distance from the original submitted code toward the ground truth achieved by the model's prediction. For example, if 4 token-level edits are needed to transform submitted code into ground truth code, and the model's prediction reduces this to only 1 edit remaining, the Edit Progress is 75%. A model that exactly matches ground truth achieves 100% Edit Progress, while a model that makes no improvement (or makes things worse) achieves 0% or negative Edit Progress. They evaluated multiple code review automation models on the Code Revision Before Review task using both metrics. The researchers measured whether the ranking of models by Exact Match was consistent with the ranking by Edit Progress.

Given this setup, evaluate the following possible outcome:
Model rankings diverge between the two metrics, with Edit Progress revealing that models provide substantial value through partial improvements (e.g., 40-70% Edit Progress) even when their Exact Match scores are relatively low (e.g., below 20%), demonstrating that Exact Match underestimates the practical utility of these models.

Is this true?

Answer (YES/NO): NO